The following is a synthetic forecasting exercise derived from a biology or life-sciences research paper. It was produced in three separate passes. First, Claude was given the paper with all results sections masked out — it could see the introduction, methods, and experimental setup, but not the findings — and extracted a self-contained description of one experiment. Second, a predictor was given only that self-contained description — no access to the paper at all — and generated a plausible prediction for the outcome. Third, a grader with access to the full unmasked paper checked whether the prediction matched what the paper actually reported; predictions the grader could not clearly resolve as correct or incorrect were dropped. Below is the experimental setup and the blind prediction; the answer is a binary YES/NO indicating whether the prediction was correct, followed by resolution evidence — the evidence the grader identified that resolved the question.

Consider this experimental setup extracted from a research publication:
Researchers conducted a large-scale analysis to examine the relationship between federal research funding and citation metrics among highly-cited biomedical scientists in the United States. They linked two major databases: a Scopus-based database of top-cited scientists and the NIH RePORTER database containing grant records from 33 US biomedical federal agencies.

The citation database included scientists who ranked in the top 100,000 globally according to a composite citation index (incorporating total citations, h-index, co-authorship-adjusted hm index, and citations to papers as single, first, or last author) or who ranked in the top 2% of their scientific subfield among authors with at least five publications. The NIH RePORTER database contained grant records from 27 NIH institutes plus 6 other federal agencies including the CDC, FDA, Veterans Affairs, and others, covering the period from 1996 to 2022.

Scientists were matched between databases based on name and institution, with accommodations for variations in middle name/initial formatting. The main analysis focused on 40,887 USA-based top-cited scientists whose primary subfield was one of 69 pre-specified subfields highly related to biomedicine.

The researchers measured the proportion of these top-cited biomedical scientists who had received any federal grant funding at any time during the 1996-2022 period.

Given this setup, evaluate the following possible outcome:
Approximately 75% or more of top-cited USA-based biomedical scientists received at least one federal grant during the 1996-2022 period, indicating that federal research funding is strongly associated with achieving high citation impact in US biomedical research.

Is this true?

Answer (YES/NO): NO